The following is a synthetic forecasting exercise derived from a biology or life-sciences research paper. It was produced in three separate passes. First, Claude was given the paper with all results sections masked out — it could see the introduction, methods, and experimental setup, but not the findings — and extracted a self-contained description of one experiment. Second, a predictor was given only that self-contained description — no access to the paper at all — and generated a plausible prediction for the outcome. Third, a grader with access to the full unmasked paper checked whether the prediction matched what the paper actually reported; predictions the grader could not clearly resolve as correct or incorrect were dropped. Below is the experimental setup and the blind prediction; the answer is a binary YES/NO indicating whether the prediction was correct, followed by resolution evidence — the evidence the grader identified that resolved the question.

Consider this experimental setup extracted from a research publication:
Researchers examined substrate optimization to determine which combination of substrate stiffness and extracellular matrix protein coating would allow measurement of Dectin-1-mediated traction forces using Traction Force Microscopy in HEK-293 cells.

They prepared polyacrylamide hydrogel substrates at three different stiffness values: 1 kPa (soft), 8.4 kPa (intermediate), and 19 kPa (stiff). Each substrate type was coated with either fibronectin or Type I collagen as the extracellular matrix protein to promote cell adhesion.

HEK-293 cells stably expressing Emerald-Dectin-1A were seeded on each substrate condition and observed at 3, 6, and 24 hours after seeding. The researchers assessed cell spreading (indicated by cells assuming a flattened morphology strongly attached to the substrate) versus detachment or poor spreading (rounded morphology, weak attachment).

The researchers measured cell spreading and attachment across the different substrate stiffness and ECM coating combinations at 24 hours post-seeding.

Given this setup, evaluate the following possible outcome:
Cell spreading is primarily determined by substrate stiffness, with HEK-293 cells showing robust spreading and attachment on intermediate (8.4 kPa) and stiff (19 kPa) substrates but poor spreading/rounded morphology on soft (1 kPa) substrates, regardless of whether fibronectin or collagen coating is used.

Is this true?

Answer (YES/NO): NO